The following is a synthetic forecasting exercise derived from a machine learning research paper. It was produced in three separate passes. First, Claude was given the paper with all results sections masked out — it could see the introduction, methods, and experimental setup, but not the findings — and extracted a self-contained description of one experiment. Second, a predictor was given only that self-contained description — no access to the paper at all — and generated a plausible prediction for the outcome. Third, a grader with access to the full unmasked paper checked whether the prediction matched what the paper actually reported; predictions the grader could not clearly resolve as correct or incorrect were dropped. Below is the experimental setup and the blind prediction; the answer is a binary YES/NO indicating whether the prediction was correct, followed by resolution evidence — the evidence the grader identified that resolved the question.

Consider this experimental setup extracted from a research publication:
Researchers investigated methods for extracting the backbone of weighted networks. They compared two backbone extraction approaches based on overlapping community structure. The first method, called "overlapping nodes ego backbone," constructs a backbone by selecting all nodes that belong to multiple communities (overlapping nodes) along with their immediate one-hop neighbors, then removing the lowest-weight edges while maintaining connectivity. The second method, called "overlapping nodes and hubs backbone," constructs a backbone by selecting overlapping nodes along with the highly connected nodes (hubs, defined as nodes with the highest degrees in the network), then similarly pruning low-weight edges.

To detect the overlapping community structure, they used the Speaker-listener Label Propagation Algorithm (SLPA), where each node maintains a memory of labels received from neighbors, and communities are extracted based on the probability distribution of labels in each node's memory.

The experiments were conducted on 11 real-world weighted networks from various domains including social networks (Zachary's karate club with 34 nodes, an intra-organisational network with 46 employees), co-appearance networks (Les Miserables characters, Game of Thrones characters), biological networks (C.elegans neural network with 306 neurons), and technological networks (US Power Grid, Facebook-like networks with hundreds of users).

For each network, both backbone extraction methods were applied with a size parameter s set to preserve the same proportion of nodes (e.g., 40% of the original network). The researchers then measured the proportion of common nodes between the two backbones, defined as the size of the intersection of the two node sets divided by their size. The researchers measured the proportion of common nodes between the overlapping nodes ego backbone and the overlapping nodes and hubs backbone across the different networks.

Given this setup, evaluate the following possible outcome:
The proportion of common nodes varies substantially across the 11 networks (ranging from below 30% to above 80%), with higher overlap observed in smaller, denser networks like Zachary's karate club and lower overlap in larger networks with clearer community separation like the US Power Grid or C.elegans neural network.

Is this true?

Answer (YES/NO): NO